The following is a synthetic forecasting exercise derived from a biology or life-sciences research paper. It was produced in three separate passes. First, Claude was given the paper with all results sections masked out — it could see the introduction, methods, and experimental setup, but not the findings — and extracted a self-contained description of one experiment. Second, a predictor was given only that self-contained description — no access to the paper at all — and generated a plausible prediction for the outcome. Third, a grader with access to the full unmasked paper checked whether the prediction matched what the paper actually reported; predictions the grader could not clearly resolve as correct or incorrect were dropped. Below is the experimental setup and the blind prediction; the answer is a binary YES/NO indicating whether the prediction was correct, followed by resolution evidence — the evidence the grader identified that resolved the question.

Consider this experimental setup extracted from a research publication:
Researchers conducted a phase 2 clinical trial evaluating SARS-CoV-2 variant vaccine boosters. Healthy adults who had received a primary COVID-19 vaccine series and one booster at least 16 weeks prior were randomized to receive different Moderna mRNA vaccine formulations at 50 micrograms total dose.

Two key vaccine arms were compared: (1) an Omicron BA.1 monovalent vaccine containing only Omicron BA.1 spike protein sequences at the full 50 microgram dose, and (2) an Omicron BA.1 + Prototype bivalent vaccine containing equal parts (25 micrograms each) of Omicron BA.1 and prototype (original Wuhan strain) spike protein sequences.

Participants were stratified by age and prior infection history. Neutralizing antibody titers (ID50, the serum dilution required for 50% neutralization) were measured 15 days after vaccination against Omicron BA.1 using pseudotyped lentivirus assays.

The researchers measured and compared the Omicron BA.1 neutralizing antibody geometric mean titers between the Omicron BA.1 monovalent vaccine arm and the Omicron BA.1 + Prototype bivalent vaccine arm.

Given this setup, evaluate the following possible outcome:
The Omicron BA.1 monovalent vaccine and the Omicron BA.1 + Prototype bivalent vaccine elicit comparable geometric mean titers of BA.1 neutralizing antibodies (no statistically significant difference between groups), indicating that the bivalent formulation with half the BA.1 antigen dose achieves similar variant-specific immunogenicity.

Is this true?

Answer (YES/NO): YES